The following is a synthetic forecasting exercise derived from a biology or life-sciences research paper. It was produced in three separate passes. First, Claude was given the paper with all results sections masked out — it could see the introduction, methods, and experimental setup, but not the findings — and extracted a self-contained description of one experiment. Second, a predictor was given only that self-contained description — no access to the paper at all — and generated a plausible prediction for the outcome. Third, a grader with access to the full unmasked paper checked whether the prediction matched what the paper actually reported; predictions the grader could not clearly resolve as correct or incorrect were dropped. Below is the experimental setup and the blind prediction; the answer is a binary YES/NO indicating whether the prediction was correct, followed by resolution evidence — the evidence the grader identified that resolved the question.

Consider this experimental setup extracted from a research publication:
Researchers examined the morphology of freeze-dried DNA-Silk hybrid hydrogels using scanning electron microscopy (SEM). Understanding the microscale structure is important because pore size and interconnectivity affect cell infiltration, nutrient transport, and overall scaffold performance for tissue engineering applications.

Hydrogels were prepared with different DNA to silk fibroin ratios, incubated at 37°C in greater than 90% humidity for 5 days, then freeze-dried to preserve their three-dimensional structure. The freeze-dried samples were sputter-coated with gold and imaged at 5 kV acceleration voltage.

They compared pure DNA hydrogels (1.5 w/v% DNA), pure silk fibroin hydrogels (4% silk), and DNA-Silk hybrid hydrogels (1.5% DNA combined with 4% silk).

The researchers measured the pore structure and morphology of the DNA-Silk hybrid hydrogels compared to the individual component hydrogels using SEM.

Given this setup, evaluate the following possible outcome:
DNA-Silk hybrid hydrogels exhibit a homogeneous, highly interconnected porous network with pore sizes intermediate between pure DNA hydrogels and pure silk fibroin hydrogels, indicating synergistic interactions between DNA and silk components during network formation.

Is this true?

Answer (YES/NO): NO